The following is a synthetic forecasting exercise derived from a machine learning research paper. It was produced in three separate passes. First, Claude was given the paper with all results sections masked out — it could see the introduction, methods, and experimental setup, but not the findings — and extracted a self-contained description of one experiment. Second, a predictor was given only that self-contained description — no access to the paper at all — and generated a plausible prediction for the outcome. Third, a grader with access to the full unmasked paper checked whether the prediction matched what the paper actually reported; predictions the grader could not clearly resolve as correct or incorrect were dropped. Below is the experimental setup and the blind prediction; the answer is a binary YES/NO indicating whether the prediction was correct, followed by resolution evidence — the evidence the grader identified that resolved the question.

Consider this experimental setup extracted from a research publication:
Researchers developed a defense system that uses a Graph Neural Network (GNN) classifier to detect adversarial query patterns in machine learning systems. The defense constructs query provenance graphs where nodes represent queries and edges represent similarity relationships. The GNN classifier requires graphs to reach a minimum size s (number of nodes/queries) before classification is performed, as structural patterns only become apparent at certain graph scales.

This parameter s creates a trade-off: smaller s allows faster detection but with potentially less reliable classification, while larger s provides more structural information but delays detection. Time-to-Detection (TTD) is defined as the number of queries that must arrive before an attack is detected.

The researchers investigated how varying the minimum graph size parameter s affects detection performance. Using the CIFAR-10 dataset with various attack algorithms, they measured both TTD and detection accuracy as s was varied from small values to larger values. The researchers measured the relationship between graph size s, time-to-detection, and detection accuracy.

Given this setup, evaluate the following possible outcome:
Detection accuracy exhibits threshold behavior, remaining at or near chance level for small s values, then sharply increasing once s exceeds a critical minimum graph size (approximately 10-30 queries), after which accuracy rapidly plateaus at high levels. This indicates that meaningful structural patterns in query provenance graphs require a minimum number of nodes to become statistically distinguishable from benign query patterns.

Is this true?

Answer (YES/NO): NO